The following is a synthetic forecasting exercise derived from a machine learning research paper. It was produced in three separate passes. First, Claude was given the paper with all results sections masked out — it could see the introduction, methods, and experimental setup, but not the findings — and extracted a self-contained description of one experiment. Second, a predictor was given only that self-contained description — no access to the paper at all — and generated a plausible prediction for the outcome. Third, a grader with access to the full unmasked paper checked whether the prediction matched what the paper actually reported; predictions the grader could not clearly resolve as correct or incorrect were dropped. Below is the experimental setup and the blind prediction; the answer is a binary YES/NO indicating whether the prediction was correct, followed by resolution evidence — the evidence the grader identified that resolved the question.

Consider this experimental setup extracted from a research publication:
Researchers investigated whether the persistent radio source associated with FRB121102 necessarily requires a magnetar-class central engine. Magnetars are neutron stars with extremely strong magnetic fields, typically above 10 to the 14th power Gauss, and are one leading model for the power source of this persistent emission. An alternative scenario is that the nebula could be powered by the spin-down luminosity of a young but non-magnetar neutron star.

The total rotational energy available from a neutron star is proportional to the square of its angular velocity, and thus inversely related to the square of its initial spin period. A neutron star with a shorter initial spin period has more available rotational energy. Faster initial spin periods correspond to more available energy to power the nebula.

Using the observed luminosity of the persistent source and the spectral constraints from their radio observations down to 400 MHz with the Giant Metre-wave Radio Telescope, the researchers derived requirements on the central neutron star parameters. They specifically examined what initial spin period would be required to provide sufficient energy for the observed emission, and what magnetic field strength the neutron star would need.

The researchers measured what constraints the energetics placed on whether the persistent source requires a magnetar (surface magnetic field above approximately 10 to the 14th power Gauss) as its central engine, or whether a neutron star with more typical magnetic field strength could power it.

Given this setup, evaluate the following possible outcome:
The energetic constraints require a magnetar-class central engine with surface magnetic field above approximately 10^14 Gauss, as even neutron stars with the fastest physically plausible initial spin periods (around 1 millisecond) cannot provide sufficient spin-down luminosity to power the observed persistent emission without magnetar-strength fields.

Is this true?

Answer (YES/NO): NO